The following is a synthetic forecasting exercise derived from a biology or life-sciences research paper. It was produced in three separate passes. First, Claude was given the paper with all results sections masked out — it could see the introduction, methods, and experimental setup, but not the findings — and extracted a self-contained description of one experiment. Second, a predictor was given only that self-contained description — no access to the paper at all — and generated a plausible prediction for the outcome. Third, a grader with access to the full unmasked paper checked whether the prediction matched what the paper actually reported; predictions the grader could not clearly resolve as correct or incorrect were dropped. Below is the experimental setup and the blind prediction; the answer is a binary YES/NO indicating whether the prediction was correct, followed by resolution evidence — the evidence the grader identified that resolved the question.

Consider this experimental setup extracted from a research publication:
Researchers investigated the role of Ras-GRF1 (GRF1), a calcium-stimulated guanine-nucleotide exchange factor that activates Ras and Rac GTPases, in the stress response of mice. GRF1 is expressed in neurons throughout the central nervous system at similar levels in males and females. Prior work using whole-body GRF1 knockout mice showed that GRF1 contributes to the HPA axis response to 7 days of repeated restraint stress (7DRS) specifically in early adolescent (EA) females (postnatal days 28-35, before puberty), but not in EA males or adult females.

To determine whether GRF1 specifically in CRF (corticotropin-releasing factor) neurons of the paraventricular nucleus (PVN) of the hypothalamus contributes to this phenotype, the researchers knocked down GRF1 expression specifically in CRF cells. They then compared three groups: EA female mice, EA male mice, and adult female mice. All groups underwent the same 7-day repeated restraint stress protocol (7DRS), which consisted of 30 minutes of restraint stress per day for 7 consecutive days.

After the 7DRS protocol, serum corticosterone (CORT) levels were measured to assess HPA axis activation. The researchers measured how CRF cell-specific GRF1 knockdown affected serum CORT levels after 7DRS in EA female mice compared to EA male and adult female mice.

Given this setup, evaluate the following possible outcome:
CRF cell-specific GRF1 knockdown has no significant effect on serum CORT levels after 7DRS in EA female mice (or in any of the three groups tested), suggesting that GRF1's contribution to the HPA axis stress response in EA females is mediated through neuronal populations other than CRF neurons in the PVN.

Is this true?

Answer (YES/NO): NO